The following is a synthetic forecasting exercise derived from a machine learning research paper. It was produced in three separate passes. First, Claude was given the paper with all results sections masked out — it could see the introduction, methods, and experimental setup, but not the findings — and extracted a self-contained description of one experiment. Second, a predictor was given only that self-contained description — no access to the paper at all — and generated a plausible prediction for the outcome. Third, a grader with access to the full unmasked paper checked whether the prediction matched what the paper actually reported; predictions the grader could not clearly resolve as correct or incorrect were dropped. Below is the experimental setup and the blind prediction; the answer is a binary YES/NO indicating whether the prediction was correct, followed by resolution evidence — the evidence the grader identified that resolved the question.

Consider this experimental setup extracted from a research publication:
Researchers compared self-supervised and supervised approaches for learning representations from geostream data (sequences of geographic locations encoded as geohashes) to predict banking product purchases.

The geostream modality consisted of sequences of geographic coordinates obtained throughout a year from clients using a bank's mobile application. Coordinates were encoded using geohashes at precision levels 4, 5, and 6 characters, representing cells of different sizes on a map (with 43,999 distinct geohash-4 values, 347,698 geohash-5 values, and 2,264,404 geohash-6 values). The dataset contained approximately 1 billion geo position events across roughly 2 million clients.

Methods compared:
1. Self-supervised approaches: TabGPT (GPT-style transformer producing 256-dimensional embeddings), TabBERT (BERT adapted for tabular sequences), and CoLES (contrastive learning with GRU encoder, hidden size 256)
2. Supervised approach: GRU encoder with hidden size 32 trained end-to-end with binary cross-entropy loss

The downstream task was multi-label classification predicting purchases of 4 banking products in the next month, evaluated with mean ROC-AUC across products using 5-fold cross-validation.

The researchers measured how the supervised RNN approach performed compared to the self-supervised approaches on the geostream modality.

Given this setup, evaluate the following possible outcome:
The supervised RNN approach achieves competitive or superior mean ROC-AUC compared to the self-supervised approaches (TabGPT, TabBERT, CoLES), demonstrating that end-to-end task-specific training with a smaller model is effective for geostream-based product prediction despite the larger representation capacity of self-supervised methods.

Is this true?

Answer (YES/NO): NO